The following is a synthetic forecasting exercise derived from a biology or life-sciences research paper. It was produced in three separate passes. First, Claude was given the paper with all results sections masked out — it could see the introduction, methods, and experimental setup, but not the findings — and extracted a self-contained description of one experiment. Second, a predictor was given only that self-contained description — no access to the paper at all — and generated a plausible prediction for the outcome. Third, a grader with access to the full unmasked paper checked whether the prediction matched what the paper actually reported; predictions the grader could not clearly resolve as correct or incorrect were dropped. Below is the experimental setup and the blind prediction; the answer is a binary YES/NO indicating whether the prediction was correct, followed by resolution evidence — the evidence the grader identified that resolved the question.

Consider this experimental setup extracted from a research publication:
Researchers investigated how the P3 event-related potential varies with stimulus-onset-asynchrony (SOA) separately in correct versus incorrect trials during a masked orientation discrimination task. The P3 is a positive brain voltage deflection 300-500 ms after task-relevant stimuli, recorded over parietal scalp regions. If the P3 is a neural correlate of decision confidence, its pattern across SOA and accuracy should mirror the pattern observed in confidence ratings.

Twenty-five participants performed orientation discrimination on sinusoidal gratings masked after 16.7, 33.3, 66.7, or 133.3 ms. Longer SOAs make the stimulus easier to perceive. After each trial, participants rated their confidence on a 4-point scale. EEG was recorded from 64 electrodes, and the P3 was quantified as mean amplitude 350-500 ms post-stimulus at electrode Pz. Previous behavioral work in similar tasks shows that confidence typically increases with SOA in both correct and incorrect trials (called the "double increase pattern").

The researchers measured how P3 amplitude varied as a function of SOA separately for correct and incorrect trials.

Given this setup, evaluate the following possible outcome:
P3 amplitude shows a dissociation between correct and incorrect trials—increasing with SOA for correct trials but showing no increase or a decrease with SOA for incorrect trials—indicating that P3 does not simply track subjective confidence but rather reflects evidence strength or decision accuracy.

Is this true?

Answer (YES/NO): NO